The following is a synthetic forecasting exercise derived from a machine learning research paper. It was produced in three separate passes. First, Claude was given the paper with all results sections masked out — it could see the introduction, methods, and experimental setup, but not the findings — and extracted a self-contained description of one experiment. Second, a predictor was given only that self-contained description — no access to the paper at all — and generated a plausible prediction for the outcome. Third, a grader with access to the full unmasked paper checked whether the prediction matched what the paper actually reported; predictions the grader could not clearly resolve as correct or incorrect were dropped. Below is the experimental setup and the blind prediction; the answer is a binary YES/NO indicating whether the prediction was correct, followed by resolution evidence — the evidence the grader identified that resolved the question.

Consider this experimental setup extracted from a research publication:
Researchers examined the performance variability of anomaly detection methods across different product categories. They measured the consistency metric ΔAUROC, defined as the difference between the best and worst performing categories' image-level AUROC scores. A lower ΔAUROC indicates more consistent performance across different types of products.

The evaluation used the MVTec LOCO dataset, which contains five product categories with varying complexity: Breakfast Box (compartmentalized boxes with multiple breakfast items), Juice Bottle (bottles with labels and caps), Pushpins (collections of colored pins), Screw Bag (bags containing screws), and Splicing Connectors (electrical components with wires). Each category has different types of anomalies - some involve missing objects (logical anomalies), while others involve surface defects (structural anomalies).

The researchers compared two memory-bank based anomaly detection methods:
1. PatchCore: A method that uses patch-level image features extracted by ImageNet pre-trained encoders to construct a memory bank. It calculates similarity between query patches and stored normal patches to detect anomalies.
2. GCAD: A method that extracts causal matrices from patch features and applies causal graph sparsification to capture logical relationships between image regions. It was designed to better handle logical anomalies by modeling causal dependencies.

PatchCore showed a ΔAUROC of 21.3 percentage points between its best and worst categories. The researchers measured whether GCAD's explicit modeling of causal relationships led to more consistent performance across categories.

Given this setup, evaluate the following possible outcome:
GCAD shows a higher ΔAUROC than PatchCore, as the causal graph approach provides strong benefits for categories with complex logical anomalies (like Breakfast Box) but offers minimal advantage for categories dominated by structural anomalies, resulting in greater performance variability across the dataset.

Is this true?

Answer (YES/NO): YES